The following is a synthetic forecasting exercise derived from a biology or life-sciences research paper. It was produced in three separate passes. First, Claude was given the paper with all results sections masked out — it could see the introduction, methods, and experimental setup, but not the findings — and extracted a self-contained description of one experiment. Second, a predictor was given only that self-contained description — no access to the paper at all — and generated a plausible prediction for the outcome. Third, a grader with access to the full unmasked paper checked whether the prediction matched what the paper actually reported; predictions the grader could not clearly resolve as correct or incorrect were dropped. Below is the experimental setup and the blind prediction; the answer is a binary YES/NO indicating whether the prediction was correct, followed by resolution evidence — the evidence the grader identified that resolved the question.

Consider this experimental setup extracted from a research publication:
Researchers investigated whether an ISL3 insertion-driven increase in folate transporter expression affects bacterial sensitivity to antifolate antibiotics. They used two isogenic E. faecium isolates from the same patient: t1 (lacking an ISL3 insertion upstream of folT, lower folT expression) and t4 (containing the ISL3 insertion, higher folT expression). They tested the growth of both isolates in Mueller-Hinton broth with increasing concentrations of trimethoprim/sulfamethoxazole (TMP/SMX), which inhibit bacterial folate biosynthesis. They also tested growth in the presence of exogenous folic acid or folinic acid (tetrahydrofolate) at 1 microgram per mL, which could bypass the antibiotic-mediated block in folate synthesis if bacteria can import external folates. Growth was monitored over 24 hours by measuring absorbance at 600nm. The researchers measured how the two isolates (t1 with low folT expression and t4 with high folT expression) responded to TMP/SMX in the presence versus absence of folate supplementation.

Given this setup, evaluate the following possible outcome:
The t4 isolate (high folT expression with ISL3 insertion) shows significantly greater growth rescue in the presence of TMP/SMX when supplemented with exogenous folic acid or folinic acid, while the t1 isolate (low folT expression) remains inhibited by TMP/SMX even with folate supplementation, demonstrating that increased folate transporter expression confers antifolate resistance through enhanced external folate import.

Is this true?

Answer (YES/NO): NO